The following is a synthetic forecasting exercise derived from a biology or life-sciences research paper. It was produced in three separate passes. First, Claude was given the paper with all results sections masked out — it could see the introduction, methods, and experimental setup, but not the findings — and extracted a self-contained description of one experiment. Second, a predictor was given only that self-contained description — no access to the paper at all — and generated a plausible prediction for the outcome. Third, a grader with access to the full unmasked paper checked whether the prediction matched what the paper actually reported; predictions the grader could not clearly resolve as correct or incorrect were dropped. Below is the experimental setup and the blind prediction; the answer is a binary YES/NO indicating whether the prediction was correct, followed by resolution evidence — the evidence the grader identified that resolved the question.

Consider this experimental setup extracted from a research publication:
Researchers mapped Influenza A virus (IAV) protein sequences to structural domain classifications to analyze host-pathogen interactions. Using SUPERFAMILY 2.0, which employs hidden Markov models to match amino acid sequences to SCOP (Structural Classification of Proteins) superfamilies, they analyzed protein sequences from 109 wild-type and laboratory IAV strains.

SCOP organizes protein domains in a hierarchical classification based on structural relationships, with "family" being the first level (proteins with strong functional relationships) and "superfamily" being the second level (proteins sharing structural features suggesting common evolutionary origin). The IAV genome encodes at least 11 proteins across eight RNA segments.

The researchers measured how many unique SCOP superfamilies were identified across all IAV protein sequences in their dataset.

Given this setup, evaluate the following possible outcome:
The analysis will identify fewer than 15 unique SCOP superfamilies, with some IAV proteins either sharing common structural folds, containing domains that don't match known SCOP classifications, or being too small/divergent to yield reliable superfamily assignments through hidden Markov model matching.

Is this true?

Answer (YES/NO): YES